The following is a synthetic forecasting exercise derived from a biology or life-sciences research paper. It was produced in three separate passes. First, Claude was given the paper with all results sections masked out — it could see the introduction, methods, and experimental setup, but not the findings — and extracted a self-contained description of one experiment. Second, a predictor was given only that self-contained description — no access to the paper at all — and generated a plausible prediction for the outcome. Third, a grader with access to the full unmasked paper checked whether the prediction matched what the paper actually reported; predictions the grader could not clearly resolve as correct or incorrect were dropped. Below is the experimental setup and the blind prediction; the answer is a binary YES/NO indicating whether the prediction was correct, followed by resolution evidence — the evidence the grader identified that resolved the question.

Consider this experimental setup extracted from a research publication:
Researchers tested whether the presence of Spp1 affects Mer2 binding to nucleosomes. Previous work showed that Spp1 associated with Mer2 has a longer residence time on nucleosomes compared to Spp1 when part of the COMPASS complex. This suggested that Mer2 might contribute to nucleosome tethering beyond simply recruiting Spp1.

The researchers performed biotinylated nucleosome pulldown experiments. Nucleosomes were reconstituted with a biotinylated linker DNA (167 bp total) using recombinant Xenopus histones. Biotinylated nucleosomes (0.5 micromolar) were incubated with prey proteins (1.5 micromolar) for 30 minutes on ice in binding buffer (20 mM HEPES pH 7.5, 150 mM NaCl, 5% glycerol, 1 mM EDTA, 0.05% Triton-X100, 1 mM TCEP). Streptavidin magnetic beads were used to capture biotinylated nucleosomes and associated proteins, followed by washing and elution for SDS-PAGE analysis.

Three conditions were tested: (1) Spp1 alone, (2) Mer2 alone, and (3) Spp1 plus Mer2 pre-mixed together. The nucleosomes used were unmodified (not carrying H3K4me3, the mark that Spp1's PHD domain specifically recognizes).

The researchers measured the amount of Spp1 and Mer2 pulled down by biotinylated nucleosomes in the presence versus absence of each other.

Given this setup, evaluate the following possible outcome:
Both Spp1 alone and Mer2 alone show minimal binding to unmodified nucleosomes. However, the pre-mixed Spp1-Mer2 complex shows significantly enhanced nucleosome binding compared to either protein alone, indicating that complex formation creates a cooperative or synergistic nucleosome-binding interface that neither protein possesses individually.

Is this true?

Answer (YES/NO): NO